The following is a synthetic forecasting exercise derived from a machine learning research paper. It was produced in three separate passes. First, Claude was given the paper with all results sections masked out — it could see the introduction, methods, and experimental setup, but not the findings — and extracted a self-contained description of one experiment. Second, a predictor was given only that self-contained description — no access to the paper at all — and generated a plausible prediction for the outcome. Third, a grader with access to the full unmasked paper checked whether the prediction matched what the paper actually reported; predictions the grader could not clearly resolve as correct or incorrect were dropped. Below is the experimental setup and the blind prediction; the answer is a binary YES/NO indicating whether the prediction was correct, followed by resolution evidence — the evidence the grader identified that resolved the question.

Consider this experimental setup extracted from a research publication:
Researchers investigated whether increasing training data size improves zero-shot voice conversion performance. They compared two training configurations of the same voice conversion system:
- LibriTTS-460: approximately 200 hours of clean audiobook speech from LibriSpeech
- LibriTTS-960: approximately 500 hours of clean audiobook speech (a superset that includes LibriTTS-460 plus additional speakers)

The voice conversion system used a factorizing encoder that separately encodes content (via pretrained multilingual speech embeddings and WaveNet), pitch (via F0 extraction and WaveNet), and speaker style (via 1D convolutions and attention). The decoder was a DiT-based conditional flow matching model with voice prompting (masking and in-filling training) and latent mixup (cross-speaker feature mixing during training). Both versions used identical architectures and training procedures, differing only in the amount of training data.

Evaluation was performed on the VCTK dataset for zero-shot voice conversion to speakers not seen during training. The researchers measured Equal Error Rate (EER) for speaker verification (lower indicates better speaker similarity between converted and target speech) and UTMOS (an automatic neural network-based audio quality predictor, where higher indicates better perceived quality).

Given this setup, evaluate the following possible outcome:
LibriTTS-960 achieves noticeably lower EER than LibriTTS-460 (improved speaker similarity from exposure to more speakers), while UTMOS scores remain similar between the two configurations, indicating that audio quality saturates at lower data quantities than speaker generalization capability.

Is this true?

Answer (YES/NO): YES